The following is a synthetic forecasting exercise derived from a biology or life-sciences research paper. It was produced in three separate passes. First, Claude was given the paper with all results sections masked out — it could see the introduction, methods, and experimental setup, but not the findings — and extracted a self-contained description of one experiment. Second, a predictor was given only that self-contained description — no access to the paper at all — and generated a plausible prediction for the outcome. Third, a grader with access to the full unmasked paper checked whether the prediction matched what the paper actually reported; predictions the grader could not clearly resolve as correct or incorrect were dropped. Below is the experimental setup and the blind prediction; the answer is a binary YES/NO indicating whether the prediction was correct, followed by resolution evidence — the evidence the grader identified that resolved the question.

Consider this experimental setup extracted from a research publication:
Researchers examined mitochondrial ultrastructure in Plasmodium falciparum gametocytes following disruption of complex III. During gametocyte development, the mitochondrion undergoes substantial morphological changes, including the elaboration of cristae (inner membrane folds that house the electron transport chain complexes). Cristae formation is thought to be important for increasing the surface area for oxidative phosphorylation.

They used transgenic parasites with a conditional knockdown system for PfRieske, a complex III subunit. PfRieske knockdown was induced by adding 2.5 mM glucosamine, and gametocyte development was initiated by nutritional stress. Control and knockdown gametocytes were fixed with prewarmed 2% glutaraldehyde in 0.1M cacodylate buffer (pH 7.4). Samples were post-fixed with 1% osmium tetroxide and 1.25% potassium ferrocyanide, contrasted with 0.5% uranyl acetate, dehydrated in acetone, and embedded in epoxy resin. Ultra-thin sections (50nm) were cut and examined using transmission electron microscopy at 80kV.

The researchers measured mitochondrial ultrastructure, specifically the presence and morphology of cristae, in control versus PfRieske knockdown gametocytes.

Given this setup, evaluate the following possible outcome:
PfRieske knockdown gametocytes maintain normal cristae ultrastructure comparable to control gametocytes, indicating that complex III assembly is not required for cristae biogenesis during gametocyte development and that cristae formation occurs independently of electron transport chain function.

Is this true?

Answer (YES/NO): NO